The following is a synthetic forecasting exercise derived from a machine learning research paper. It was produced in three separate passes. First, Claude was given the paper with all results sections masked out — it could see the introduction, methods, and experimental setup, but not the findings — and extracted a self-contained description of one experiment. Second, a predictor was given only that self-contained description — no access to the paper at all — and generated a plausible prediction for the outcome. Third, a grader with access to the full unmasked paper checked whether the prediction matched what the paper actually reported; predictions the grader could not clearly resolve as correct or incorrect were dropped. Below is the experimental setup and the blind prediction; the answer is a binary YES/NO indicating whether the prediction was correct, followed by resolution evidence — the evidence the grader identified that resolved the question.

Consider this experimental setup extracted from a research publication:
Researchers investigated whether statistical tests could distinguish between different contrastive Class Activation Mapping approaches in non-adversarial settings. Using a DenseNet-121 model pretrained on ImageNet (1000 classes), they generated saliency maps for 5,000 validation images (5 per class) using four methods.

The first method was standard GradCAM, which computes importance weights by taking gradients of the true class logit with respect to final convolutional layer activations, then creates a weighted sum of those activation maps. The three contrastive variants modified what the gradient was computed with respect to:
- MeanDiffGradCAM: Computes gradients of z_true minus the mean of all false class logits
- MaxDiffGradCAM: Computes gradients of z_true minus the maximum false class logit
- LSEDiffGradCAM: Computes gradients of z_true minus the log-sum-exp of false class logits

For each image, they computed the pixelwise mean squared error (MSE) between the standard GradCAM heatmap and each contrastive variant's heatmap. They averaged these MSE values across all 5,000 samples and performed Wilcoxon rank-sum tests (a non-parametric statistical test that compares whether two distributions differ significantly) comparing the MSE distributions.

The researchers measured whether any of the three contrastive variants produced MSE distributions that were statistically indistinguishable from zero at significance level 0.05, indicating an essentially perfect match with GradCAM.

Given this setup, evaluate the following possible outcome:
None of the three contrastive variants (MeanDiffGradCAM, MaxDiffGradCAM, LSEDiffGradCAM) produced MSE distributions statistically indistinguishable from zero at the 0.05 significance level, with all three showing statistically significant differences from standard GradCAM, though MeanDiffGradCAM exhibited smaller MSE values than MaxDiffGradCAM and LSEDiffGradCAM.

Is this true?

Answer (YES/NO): NO